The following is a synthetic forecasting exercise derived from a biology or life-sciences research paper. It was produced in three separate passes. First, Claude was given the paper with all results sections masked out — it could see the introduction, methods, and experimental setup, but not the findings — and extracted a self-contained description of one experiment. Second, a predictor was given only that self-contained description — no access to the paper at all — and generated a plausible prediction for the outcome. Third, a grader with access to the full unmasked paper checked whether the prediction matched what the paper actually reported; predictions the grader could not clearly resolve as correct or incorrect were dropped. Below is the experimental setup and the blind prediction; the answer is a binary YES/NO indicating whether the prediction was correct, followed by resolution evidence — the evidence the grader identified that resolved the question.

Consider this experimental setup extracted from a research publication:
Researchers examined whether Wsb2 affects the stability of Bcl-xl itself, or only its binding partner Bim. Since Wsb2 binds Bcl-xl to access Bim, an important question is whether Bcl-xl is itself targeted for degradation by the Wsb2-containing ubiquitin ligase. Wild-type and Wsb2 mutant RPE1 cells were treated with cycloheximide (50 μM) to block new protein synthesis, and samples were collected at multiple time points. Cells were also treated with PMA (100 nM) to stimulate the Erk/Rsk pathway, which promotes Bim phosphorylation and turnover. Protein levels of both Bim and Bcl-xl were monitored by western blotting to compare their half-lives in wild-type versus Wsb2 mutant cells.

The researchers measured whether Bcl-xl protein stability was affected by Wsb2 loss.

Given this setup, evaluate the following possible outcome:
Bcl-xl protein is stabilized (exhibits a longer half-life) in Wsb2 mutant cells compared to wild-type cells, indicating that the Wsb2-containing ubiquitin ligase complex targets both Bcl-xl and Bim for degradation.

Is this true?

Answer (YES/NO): NO